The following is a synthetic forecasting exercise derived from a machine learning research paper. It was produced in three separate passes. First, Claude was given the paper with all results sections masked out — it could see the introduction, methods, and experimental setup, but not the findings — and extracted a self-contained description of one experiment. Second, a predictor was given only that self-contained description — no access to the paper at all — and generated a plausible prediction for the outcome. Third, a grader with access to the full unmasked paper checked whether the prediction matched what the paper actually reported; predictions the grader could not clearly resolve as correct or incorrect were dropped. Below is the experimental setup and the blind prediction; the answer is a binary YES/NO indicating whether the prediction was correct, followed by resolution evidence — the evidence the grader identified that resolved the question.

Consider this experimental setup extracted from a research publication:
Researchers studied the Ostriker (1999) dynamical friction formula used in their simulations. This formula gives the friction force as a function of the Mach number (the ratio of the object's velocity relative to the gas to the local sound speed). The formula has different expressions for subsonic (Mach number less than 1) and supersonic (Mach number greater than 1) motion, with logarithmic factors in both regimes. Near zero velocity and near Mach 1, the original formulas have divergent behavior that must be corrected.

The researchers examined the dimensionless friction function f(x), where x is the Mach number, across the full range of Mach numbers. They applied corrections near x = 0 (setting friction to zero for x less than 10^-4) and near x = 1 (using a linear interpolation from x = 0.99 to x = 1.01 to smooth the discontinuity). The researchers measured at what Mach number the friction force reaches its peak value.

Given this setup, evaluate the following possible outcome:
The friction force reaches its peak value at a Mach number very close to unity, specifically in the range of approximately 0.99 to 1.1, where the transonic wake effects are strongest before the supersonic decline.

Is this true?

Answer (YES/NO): NO